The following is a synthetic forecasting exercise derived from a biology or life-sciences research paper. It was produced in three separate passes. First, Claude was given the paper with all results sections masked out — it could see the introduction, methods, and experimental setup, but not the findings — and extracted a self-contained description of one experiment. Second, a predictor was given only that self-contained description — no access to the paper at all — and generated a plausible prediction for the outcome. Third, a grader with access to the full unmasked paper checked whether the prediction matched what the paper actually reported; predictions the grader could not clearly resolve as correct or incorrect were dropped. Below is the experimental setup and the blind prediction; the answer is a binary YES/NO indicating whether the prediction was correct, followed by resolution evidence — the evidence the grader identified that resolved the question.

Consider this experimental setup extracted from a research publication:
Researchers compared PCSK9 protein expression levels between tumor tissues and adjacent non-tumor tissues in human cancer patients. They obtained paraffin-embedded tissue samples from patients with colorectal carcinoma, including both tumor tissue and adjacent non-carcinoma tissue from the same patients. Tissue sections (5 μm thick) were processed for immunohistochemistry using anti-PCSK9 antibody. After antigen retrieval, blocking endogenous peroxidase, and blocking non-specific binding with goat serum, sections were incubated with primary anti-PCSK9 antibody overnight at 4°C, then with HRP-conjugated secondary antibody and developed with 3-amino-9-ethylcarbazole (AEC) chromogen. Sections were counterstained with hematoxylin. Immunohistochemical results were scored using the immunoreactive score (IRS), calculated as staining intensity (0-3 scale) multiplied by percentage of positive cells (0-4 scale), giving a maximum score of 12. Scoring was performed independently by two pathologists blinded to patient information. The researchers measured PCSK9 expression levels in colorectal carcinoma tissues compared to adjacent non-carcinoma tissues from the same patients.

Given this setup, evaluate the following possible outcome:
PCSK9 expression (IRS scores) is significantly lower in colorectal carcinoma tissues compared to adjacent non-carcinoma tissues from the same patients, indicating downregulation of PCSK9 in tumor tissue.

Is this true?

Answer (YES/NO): NO